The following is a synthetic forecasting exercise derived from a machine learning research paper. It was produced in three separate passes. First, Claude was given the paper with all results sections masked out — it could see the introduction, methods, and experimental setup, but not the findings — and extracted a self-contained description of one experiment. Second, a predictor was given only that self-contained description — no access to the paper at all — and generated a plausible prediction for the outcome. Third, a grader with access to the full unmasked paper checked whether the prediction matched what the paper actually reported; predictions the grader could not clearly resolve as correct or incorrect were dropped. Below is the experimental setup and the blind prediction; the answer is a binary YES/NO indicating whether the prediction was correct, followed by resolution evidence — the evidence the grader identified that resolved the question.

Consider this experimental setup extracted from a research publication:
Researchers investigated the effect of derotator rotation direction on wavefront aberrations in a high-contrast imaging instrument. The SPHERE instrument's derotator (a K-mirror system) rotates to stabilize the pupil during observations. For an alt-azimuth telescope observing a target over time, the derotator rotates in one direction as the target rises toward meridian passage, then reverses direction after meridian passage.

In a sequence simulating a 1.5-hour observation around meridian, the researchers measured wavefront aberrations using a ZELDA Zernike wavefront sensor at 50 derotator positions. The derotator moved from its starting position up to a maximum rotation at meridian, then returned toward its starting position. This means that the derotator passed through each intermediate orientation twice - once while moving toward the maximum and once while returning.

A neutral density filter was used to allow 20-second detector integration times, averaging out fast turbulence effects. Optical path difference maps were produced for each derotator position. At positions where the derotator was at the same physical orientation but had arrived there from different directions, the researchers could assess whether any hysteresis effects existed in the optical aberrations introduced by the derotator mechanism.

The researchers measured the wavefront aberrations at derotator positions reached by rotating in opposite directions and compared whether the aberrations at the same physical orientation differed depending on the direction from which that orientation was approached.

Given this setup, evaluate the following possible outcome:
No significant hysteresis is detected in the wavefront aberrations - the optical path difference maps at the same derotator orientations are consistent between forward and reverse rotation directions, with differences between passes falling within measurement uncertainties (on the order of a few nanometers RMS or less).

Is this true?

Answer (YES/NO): YES